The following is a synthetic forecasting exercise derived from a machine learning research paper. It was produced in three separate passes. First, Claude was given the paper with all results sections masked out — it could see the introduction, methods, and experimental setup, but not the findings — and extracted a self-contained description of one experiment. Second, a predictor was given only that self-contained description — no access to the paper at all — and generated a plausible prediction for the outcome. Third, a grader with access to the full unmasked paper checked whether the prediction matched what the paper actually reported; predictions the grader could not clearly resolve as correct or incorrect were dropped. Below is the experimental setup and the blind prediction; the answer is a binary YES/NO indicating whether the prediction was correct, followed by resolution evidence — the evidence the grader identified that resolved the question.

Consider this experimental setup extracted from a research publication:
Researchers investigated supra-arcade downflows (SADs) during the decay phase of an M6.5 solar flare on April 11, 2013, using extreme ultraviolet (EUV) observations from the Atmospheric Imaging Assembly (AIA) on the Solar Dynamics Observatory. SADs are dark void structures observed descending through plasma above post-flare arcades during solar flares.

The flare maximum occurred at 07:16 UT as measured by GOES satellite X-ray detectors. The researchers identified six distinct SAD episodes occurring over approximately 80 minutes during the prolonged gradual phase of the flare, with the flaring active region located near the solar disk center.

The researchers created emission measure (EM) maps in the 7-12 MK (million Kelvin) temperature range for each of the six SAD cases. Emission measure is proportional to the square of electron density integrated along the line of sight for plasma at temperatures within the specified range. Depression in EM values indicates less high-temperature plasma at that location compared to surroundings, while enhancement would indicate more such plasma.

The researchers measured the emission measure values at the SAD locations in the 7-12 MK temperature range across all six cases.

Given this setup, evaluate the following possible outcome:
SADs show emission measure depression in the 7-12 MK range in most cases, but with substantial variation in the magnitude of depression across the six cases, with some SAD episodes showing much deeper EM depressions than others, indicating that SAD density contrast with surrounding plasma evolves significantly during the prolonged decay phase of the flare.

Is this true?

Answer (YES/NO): YES